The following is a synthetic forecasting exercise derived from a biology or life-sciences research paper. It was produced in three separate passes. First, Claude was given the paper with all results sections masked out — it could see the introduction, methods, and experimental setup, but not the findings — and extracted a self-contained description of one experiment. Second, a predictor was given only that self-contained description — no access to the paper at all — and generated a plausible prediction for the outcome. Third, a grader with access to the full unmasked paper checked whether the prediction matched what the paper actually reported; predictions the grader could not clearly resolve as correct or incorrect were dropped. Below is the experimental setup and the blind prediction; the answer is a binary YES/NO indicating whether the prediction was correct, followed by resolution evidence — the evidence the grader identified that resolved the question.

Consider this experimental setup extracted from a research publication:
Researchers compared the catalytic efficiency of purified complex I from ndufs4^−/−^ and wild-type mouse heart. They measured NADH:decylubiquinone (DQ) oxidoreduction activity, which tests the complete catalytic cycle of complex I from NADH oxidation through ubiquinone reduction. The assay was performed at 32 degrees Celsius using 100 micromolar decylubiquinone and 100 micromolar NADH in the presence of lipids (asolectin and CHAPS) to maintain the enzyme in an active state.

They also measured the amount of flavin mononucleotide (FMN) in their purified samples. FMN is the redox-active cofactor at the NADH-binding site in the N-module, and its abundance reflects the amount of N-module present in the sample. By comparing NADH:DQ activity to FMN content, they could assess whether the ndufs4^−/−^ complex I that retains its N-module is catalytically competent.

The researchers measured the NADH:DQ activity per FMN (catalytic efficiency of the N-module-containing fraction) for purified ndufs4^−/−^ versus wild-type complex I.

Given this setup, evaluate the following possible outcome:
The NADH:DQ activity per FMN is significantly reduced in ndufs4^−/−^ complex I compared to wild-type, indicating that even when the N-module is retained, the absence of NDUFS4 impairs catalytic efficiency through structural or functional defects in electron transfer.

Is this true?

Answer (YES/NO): YES